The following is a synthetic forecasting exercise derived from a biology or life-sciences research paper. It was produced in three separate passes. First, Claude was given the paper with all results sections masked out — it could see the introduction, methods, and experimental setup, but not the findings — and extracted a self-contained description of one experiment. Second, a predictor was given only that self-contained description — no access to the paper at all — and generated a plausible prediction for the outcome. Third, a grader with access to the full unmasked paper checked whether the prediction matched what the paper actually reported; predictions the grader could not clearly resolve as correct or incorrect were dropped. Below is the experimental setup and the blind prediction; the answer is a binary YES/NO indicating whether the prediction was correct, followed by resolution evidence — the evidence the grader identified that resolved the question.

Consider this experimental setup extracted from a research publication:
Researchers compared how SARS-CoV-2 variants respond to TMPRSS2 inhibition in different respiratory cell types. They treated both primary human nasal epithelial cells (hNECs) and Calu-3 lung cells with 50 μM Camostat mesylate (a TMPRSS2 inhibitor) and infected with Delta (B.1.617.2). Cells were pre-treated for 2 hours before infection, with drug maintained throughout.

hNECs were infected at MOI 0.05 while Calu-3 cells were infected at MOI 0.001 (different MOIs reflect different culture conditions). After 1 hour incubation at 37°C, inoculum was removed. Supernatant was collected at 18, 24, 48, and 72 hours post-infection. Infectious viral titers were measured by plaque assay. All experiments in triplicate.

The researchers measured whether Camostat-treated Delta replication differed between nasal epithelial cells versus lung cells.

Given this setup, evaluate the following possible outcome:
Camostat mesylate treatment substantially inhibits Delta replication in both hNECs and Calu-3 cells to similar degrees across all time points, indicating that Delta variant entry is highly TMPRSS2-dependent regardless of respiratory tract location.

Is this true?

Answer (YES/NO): YES